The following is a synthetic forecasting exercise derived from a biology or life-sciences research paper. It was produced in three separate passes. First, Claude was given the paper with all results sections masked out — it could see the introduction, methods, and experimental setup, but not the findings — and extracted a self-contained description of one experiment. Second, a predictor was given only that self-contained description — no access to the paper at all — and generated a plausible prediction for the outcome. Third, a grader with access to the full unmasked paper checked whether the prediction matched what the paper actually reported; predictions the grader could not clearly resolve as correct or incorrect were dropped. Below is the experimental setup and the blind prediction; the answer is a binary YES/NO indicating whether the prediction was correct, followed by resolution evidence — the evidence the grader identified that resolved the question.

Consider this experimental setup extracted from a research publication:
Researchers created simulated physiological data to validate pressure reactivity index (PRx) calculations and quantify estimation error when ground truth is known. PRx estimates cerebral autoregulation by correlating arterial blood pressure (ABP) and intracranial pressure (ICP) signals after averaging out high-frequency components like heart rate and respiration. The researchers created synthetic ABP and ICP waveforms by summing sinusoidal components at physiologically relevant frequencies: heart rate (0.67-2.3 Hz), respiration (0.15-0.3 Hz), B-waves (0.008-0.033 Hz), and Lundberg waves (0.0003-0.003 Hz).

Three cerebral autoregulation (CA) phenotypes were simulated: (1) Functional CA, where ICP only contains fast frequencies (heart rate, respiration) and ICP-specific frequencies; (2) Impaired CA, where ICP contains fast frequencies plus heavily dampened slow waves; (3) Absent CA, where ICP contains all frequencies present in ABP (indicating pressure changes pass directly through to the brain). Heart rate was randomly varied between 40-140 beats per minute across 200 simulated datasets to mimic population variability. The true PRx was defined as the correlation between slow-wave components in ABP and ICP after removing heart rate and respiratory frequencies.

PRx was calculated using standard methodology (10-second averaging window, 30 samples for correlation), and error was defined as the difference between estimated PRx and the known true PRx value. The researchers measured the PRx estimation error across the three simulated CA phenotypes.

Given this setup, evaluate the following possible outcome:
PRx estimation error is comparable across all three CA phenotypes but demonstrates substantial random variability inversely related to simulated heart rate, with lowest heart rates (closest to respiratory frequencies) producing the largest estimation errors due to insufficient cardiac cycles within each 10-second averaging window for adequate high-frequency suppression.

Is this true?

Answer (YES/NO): NO